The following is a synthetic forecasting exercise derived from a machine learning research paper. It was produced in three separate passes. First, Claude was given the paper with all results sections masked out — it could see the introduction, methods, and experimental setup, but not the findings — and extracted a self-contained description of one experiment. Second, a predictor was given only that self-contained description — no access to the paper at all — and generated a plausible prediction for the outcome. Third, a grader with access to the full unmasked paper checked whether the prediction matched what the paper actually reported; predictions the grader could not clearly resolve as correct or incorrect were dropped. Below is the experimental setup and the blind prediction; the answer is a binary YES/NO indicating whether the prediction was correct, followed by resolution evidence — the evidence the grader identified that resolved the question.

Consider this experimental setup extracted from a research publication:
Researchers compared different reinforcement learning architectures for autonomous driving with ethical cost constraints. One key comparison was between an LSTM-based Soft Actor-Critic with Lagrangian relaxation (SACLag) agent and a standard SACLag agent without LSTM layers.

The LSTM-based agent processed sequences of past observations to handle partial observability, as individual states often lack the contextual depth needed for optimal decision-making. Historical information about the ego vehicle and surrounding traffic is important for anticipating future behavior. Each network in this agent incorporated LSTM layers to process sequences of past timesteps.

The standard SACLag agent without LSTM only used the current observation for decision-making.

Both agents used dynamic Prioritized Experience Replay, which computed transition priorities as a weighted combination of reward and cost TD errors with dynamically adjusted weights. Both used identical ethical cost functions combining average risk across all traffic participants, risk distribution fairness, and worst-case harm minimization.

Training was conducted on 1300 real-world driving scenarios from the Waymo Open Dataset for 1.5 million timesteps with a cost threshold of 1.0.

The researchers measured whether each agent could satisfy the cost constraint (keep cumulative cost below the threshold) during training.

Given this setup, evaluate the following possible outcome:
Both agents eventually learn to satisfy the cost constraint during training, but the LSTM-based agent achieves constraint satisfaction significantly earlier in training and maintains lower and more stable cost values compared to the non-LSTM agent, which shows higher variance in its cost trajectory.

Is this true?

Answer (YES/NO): NO